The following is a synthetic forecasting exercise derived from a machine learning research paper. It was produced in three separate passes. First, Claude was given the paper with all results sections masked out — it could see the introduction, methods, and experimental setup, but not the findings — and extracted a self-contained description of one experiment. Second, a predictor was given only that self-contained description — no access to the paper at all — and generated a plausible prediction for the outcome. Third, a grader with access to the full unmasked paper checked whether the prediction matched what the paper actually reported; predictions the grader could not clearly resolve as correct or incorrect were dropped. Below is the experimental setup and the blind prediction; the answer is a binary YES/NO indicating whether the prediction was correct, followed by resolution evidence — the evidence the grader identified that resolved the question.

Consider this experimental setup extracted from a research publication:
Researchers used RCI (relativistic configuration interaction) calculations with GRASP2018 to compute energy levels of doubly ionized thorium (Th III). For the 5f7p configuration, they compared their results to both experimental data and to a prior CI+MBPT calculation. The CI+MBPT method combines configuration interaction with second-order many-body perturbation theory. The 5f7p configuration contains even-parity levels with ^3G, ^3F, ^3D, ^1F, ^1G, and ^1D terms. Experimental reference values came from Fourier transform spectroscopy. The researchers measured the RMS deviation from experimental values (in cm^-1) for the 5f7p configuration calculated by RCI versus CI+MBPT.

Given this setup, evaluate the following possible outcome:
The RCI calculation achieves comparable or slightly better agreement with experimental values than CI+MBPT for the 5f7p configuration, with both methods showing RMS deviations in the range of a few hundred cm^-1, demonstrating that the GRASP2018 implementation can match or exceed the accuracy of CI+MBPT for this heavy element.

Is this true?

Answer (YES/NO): NO